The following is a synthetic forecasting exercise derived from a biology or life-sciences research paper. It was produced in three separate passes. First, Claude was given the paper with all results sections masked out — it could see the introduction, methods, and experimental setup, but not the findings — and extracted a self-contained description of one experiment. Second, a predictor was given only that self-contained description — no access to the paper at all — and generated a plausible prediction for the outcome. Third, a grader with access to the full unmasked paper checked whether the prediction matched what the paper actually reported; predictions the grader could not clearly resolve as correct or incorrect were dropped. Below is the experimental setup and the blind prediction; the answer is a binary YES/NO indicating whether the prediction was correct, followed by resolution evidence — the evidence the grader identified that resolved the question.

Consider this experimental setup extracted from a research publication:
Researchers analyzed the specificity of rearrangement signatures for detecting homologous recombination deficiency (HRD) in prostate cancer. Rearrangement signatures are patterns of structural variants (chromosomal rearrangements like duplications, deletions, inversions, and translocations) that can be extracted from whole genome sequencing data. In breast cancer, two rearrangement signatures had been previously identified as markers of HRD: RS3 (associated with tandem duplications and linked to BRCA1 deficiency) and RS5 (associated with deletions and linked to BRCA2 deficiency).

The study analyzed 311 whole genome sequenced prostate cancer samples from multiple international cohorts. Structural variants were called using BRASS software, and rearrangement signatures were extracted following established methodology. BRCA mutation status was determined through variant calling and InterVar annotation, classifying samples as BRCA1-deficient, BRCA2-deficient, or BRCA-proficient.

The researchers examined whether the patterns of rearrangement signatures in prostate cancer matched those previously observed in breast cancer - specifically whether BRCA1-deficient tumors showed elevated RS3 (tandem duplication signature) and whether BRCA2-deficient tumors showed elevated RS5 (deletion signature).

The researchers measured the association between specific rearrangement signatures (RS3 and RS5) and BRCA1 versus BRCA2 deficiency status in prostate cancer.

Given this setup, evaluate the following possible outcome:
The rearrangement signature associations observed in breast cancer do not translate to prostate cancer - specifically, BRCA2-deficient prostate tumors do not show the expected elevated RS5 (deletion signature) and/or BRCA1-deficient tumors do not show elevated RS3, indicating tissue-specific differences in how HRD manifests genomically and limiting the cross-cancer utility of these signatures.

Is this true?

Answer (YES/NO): NO